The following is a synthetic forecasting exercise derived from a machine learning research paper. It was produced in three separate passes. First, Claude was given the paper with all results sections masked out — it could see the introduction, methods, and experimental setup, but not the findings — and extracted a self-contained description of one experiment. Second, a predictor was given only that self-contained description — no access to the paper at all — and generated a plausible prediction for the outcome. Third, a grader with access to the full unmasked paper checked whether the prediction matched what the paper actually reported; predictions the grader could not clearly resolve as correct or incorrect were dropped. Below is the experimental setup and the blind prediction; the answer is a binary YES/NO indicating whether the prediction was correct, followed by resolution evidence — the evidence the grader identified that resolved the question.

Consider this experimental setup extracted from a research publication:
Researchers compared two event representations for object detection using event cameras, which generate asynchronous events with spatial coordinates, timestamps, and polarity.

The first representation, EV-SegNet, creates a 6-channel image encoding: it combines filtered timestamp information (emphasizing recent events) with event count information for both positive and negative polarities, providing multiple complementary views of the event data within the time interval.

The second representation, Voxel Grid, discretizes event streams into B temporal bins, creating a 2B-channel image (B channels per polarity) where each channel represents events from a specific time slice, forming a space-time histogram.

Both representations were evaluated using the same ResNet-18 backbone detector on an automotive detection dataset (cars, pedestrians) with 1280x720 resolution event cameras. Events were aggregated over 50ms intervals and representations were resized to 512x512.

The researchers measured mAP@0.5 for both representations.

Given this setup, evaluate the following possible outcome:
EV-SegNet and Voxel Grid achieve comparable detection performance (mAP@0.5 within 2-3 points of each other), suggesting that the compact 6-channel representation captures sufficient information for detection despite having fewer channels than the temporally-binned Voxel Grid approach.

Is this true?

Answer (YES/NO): YES